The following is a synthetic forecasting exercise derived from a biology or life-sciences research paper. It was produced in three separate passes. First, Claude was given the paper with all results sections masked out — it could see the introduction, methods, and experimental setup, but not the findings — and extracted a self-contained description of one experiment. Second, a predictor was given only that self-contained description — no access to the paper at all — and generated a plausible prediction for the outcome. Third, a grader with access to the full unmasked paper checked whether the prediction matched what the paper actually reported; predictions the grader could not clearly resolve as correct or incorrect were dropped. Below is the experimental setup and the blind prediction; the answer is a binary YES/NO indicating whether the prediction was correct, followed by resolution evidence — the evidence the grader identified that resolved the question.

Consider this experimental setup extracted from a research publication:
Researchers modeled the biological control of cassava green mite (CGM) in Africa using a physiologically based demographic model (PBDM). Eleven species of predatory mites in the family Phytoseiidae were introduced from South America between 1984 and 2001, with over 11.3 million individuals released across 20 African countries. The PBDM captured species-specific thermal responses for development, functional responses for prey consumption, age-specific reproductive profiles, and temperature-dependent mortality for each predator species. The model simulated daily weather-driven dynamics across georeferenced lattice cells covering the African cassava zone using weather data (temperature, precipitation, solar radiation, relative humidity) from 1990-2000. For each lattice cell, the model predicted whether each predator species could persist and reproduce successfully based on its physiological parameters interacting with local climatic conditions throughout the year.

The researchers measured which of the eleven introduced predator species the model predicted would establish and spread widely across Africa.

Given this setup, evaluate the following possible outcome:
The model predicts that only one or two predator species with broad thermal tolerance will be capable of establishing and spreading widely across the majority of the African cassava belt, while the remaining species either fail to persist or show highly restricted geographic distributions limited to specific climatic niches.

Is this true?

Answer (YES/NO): YES